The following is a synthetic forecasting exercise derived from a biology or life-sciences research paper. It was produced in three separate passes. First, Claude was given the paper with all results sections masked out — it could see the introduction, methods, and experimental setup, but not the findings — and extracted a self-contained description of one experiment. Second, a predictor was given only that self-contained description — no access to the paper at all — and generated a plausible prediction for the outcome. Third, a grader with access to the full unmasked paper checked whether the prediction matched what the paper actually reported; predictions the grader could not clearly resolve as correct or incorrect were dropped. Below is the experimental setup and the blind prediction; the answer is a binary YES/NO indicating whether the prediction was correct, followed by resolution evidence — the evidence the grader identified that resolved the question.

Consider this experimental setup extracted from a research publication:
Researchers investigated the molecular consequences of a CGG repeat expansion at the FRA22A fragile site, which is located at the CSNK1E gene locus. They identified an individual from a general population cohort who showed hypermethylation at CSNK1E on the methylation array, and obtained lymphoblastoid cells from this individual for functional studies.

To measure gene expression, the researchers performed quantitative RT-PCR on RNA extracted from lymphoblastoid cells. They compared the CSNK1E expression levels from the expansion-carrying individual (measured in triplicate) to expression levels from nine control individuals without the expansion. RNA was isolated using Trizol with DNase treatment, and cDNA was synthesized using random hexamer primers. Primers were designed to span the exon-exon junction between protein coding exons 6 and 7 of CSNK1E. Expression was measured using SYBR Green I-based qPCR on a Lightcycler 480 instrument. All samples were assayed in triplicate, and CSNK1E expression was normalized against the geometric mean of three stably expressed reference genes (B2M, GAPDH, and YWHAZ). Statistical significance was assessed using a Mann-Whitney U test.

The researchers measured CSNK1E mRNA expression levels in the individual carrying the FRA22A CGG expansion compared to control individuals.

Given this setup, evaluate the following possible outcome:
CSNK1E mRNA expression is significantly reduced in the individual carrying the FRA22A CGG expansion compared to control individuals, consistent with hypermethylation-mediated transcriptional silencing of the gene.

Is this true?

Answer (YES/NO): YES